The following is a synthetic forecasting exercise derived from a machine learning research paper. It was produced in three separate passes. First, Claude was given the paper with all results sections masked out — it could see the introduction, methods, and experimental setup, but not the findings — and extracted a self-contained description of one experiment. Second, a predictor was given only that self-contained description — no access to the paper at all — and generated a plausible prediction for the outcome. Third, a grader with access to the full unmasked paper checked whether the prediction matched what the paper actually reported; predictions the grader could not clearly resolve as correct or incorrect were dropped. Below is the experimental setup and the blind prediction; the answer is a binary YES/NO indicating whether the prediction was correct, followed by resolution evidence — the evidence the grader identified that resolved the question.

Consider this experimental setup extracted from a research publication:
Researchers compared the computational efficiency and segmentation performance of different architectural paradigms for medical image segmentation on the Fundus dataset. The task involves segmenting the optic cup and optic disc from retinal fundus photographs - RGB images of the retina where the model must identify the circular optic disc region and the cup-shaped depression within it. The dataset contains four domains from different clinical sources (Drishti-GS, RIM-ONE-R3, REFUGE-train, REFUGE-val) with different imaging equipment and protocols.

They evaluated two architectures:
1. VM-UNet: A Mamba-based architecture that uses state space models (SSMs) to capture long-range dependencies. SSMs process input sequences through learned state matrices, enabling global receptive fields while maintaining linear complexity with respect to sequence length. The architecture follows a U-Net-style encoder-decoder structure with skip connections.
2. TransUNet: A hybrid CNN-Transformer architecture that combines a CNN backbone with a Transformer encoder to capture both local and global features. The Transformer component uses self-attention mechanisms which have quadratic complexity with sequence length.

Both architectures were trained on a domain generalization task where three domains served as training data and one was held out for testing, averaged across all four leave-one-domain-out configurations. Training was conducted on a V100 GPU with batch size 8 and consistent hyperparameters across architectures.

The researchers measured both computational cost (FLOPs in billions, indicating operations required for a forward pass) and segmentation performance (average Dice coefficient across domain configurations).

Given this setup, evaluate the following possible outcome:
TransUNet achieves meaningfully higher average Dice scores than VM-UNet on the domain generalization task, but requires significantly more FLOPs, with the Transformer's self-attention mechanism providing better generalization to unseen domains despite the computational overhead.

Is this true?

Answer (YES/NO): NO